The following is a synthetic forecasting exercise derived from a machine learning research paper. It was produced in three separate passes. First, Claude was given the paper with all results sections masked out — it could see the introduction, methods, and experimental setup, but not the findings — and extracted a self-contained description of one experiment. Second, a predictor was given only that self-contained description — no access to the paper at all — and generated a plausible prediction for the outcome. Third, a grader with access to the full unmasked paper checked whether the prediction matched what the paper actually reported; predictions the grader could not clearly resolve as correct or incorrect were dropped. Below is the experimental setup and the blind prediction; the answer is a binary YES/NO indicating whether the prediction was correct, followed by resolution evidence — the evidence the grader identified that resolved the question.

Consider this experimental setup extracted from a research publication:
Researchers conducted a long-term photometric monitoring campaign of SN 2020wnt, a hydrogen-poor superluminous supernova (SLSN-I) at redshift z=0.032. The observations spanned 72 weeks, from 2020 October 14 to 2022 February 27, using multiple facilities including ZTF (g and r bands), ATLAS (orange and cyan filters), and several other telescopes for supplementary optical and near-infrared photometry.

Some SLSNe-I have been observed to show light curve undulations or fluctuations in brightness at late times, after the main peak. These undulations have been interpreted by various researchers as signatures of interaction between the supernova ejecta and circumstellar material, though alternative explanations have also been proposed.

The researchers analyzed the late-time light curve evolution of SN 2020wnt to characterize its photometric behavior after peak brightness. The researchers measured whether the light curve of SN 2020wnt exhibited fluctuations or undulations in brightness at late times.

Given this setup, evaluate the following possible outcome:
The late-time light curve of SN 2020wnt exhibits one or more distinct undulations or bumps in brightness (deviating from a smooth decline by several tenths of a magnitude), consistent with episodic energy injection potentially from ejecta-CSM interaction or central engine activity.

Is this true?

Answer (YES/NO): YES